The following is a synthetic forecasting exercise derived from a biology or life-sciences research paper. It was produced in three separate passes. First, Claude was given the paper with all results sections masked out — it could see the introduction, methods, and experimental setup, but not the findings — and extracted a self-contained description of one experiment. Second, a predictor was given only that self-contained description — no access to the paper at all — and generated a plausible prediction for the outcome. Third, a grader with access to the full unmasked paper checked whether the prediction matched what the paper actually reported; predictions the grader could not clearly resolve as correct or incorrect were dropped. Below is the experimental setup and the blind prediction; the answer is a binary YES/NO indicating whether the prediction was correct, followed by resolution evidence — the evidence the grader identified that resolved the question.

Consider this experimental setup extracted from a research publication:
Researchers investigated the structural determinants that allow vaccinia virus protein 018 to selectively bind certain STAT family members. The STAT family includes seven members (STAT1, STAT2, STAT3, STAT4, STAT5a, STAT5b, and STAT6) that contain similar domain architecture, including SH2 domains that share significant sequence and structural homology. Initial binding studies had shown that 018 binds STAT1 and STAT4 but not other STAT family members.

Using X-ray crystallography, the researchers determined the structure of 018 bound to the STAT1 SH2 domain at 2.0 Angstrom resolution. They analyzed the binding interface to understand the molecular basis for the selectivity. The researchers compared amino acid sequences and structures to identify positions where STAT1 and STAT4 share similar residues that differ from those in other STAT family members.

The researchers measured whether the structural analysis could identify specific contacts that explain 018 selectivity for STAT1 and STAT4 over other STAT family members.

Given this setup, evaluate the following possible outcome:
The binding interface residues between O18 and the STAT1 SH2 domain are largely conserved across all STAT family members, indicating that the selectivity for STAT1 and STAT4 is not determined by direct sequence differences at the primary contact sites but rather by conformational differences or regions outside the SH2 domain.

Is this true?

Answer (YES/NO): NO